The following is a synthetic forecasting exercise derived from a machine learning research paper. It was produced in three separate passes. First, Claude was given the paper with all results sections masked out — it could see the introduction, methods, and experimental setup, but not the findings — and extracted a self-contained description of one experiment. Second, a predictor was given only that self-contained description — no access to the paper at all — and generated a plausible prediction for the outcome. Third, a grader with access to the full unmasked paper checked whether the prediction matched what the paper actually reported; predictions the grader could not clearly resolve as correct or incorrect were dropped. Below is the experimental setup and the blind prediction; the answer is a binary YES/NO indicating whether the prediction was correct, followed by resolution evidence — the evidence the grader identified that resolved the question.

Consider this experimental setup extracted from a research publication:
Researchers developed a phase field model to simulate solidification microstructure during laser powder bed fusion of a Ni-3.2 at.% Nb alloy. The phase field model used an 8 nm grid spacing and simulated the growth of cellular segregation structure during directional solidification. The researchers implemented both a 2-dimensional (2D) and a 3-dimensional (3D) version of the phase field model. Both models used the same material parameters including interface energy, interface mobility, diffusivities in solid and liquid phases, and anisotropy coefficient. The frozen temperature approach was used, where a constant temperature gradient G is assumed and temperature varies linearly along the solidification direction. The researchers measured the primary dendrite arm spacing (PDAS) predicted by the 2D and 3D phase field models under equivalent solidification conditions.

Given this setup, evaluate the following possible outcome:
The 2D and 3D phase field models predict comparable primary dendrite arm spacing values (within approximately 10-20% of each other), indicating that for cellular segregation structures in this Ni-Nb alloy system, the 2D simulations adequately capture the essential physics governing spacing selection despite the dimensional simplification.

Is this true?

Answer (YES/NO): YES